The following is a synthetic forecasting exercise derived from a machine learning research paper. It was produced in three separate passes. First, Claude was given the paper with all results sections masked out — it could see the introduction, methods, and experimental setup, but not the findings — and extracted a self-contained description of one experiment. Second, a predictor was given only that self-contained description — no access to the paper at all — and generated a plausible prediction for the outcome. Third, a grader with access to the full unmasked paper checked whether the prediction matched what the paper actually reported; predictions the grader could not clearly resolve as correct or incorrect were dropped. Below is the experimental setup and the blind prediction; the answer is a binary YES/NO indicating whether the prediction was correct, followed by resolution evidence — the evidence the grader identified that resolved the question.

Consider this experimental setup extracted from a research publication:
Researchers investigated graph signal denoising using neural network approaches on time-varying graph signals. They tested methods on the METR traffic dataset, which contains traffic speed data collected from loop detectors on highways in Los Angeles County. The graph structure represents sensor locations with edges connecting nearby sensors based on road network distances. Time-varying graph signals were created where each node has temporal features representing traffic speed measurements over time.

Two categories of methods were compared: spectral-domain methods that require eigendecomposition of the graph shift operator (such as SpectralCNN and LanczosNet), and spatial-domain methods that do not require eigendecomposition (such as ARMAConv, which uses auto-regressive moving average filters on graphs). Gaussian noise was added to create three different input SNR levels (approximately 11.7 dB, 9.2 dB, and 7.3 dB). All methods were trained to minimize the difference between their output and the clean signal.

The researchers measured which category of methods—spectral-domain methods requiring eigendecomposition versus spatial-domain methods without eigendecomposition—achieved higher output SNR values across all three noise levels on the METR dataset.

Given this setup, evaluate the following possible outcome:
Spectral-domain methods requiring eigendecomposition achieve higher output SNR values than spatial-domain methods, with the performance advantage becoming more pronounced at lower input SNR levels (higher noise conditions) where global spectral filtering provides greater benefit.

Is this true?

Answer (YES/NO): NO